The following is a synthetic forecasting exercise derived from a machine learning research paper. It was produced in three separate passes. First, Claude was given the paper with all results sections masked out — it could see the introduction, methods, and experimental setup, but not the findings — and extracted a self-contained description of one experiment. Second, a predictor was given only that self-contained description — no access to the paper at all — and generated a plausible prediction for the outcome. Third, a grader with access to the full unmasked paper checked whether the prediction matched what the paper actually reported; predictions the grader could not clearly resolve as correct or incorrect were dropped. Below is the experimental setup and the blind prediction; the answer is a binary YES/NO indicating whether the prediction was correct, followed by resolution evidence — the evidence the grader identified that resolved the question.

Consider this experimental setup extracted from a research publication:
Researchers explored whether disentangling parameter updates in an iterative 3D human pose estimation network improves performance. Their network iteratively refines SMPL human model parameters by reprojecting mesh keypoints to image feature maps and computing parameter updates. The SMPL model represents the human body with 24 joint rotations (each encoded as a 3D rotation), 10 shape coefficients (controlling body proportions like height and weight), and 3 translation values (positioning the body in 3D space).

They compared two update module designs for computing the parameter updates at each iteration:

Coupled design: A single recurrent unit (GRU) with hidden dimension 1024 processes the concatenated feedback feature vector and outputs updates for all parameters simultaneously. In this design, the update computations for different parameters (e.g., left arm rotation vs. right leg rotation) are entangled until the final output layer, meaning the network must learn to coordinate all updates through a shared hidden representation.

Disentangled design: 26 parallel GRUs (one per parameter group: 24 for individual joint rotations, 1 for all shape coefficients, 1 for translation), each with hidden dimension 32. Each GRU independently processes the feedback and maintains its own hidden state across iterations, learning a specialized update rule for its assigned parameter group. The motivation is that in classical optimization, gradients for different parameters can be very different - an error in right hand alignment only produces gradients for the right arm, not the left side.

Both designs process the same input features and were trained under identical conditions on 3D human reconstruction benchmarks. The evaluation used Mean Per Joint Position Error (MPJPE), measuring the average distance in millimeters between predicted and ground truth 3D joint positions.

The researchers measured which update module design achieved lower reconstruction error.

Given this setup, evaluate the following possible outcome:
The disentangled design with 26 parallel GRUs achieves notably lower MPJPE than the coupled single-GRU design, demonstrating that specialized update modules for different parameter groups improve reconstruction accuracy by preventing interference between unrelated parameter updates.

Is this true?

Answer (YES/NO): YES